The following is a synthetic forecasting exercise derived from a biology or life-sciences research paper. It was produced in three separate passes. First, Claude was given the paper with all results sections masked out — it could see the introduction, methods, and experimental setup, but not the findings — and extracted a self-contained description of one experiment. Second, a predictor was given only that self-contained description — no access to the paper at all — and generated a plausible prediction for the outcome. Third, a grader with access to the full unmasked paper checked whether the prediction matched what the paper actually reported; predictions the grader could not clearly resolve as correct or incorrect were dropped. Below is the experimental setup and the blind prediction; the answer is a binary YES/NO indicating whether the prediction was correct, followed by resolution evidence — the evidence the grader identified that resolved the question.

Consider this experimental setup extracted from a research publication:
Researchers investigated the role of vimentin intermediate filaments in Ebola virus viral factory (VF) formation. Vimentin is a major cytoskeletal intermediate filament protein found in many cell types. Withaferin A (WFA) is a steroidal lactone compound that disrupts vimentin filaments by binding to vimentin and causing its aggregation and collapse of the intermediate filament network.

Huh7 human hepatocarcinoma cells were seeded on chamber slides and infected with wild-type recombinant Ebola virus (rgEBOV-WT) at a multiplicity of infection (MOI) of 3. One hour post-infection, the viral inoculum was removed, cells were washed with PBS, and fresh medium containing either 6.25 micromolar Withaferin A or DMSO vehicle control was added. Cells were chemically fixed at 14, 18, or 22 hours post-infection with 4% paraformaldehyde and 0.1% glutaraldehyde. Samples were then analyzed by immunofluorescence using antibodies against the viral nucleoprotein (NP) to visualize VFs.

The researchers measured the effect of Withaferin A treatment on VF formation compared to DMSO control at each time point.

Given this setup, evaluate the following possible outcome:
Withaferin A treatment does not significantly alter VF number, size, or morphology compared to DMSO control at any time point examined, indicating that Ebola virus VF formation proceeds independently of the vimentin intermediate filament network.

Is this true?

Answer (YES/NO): NO